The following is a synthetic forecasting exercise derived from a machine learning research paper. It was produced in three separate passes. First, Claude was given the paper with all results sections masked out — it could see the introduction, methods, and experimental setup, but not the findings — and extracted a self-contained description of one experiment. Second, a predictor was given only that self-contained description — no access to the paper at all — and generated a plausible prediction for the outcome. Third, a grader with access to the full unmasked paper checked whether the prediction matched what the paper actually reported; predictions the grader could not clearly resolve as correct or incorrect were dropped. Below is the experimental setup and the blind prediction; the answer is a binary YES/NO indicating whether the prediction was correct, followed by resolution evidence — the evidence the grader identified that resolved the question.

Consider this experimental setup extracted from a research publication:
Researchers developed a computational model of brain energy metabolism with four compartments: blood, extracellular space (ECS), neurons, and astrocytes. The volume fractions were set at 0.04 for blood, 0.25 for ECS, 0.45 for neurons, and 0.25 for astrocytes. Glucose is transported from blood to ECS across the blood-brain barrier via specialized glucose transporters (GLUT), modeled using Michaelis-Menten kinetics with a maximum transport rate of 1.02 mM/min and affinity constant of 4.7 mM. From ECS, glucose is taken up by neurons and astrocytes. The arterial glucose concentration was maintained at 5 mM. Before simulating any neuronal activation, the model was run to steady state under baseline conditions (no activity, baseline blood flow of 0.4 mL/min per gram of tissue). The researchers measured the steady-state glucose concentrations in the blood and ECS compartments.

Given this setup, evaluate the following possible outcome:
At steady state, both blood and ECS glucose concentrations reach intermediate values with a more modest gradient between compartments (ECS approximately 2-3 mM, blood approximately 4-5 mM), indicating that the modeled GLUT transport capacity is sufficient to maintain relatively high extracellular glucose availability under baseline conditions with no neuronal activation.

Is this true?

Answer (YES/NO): NO